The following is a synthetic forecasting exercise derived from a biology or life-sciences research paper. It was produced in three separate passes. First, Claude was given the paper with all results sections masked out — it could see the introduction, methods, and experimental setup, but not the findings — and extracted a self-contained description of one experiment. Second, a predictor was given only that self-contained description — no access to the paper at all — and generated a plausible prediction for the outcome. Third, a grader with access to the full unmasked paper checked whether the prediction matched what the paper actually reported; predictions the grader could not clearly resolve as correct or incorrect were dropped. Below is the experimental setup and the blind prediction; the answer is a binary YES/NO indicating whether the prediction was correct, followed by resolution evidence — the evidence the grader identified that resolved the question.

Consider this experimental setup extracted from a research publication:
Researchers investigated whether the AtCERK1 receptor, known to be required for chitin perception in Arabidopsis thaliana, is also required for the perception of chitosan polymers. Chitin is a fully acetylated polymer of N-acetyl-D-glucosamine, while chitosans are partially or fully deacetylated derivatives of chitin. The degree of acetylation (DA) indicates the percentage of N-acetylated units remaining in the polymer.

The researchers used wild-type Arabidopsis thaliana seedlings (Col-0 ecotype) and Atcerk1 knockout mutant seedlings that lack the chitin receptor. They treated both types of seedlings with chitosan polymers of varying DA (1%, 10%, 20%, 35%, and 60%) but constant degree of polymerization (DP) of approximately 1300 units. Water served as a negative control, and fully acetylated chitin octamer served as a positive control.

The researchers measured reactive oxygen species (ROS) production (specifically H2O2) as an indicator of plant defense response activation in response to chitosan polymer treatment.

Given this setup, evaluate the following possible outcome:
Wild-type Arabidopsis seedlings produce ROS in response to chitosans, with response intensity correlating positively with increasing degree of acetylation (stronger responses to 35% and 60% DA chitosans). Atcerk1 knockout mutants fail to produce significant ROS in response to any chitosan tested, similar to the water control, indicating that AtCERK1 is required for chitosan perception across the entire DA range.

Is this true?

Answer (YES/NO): YES